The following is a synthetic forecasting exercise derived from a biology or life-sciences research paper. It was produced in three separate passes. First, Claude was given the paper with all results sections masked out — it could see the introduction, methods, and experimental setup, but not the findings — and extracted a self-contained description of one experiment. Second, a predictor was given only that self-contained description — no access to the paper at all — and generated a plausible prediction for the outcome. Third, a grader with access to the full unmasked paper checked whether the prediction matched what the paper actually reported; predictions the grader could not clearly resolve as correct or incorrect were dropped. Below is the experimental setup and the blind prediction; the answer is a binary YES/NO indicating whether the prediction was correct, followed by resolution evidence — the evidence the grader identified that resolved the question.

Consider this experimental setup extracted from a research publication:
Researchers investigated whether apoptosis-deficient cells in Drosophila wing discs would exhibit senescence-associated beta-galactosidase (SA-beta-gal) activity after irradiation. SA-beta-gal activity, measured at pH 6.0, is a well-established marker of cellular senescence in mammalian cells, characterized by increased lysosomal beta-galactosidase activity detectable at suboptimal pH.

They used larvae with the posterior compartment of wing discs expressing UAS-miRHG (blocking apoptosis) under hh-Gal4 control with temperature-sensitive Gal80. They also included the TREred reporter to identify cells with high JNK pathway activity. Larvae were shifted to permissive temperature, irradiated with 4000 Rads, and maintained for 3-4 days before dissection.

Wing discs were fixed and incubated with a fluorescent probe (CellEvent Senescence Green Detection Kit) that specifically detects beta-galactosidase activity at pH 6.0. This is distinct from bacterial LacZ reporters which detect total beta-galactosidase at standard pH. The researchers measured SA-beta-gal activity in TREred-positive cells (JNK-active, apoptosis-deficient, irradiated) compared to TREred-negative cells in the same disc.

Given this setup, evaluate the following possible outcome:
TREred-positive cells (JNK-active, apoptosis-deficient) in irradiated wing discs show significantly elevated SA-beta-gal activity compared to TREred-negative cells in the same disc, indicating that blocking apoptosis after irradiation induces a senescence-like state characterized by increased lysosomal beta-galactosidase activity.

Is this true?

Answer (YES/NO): YES